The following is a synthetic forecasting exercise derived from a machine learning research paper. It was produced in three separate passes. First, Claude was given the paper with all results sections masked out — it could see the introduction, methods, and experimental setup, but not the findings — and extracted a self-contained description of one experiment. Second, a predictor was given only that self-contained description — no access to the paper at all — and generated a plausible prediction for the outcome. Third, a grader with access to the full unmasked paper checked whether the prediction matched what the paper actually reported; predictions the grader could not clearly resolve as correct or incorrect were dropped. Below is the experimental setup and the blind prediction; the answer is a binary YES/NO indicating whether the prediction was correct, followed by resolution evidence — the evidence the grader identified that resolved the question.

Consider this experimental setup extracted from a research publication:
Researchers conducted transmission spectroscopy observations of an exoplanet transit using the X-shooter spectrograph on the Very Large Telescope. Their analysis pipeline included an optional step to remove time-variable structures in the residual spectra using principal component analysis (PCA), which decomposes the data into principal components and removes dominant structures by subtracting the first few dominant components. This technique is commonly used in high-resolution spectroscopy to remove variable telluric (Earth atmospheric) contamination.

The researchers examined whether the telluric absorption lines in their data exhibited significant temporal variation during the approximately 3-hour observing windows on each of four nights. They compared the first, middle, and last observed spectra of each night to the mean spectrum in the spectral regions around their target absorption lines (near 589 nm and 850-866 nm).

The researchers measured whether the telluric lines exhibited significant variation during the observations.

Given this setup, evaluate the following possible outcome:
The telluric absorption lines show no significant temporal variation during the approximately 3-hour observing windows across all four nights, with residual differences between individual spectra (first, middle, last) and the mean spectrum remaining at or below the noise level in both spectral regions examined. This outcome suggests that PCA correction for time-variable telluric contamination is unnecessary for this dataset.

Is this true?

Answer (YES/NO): YES